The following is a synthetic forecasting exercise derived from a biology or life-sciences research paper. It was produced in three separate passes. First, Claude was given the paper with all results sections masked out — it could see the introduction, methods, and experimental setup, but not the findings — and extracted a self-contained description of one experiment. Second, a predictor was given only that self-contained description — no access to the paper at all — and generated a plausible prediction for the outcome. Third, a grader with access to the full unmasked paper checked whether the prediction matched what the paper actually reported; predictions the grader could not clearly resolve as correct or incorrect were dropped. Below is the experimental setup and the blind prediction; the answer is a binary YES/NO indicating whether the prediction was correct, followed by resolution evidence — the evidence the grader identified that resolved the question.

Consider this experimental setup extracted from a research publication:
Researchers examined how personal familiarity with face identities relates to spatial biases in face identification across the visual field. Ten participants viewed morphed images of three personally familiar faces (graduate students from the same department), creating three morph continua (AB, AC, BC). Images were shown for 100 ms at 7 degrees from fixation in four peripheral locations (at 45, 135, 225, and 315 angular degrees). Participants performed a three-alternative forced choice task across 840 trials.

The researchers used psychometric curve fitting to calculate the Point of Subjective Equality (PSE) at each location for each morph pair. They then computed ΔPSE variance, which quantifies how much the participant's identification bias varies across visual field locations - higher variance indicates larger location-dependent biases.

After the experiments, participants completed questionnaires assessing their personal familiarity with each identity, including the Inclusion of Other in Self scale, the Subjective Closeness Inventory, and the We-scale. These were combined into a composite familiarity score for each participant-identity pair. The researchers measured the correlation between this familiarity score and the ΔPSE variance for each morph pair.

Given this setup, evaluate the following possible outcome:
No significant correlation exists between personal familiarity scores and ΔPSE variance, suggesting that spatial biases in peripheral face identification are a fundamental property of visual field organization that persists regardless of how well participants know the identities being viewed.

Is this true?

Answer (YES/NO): NO